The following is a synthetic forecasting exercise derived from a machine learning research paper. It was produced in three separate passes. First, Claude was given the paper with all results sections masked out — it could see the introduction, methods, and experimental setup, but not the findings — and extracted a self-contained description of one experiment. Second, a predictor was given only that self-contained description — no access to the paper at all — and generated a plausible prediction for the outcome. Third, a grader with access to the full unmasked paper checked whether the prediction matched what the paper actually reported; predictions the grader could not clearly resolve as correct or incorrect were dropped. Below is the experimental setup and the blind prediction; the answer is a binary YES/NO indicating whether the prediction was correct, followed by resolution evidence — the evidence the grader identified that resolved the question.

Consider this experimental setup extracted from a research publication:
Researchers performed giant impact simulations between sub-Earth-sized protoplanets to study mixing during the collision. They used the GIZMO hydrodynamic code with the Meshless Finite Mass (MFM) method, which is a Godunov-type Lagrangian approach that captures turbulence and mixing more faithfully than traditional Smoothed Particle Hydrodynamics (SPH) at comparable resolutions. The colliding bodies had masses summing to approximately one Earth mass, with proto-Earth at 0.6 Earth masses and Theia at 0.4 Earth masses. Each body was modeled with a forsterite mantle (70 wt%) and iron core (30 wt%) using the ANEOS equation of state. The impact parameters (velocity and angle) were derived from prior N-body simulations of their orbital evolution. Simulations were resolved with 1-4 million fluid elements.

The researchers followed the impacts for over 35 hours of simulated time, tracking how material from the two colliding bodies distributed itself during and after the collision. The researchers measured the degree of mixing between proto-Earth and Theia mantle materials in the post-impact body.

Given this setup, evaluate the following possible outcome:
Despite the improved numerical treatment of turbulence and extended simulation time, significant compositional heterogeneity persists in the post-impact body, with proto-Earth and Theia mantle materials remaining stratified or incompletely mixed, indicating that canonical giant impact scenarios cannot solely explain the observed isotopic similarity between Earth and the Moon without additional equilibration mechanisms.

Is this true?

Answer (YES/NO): NO